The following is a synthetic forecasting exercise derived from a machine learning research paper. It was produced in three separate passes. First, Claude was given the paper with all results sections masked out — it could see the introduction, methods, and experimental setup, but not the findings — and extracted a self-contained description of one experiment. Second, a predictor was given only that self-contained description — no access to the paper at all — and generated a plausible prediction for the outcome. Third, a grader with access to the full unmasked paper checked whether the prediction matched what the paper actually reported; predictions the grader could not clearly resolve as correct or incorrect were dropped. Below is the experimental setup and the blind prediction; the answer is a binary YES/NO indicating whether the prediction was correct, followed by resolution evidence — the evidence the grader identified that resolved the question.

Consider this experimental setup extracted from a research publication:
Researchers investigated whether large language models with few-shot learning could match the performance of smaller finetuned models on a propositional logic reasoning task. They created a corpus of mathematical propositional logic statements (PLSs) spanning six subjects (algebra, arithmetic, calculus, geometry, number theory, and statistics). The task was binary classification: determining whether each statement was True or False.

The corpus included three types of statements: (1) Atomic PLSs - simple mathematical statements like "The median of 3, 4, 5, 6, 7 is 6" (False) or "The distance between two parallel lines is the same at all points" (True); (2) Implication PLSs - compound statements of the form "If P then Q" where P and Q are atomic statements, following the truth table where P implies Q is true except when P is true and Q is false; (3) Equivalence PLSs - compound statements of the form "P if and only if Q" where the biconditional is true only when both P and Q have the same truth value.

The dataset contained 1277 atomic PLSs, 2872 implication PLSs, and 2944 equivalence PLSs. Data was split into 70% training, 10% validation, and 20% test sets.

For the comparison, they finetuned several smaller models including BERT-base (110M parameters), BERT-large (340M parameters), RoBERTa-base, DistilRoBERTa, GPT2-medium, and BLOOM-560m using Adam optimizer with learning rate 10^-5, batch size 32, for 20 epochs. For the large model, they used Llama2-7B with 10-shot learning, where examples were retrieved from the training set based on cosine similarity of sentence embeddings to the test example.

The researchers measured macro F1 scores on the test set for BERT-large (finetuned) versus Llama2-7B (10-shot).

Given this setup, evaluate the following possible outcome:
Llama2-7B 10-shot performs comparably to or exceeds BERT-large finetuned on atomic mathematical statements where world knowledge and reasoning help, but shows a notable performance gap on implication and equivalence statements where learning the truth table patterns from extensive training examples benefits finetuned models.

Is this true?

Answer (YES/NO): NO